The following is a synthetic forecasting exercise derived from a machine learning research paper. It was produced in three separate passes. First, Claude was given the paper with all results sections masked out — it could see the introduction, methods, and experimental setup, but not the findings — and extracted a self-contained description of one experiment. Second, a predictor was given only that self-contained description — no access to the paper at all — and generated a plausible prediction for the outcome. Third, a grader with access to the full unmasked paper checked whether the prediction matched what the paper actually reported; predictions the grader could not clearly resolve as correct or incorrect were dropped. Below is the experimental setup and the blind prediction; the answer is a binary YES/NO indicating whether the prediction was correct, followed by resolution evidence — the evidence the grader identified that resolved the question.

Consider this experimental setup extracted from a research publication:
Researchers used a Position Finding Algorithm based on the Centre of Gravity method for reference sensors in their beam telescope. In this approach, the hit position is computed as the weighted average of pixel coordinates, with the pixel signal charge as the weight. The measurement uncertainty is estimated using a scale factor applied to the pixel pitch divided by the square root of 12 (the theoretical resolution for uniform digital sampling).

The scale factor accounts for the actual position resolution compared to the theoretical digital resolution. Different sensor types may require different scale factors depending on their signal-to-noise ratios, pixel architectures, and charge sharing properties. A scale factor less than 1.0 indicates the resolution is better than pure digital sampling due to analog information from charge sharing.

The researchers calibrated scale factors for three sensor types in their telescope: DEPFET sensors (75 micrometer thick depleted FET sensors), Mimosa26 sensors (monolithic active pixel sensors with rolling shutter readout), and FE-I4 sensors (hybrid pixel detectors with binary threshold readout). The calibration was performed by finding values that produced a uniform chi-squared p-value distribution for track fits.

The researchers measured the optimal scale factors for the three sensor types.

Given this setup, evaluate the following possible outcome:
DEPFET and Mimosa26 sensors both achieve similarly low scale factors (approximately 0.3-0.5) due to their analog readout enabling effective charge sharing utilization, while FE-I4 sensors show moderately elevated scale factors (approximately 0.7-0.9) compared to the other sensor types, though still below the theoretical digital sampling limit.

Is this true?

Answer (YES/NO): NO